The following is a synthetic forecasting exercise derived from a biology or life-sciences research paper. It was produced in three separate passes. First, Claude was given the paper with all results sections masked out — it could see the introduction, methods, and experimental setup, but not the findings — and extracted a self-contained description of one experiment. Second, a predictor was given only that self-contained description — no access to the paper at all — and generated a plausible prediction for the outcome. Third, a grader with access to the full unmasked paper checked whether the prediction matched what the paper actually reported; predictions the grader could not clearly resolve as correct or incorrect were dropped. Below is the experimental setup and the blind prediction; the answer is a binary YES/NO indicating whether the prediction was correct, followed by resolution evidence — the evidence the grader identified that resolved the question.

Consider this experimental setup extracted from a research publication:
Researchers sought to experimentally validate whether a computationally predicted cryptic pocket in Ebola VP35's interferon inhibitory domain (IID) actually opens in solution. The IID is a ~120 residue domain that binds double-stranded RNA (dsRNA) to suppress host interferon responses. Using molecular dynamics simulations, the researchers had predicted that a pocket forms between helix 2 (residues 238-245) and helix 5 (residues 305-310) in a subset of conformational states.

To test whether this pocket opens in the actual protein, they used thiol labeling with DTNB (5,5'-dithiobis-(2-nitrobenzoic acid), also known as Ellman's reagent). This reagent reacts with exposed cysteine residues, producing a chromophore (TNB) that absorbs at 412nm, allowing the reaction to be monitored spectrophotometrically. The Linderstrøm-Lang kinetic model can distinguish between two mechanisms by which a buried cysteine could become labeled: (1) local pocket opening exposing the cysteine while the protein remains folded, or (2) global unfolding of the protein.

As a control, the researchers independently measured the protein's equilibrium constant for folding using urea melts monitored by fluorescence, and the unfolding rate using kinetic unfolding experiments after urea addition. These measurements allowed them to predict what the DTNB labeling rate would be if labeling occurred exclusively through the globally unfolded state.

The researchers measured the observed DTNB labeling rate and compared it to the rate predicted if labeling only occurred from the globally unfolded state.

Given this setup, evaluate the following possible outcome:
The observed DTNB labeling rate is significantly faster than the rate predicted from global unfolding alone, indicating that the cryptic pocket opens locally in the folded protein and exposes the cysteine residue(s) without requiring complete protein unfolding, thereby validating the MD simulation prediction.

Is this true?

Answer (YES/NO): YES